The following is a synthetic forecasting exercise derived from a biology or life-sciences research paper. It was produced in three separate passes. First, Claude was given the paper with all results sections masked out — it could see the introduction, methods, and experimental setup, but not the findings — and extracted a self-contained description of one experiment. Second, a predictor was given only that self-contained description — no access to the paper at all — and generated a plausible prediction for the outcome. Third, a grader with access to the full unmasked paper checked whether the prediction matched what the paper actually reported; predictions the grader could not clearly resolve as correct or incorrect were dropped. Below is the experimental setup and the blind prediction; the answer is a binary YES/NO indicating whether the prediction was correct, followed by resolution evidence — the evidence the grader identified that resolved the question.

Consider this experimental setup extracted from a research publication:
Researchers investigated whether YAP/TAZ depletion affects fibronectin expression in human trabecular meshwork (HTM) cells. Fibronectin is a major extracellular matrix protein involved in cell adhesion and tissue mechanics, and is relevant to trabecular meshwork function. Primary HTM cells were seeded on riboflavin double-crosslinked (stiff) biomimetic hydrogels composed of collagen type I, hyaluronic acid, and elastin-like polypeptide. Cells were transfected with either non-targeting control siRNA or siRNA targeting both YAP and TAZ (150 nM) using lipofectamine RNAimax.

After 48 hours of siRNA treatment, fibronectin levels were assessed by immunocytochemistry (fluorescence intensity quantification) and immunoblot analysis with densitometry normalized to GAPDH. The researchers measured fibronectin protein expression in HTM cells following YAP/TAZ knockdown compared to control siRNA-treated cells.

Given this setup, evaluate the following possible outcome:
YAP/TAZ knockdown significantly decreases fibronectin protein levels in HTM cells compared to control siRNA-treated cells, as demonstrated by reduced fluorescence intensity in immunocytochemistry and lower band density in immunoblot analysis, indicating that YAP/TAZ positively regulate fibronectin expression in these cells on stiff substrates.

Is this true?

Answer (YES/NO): YES